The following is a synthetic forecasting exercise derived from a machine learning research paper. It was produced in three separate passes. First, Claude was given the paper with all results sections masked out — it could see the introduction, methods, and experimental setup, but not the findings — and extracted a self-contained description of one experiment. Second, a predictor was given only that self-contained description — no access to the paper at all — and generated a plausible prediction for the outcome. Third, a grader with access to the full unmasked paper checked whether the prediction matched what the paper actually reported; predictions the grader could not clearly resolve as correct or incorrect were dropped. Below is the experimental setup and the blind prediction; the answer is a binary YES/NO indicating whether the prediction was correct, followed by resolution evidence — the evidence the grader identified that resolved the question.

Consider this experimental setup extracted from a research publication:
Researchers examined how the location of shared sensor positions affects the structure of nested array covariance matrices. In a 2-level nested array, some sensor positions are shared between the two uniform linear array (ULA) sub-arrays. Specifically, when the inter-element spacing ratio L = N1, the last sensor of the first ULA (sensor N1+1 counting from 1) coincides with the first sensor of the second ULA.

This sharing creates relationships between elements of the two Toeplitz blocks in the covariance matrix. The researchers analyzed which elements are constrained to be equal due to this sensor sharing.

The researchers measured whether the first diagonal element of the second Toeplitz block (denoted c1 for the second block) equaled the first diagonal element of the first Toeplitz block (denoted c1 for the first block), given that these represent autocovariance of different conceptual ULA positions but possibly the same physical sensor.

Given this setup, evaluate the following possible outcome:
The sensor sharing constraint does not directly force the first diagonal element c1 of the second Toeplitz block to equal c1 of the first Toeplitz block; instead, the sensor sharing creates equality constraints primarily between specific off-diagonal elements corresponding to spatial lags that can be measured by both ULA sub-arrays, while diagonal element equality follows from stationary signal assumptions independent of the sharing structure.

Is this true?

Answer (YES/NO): NO